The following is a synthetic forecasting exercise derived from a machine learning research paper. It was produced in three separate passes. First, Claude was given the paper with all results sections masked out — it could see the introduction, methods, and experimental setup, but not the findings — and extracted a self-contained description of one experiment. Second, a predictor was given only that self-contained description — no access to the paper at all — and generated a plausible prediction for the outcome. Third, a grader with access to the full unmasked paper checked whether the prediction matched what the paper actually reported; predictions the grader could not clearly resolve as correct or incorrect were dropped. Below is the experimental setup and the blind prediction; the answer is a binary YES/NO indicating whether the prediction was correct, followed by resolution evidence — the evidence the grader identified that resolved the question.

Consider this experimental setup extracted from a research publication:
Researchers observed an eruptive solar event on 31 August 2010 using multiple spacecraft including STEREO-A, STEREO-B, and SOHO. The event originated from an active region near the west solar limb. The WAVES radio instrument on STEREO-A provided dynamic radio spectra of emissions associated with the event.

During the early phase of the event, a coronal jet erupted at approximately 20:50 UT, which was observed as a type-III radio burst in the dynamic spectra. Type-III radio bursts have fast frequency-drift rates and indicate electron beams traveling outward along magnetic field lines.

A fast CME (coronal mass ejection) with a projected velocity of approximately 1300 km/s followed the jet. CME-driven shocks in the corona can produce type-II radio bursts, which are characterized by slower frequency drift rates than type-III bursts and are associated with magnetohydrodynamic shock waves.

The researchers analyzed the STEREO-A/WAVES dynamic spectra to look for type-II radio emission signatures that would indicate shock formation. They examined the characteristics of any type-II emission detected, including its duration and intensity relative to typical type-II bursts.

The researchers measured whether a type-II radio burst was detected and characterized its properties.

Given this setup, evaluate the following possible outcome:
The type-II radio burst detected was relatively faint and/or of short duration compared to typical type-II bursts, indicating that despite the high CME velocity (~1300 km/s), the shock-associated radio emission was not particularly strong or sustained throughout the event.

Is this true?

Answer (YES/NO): YES